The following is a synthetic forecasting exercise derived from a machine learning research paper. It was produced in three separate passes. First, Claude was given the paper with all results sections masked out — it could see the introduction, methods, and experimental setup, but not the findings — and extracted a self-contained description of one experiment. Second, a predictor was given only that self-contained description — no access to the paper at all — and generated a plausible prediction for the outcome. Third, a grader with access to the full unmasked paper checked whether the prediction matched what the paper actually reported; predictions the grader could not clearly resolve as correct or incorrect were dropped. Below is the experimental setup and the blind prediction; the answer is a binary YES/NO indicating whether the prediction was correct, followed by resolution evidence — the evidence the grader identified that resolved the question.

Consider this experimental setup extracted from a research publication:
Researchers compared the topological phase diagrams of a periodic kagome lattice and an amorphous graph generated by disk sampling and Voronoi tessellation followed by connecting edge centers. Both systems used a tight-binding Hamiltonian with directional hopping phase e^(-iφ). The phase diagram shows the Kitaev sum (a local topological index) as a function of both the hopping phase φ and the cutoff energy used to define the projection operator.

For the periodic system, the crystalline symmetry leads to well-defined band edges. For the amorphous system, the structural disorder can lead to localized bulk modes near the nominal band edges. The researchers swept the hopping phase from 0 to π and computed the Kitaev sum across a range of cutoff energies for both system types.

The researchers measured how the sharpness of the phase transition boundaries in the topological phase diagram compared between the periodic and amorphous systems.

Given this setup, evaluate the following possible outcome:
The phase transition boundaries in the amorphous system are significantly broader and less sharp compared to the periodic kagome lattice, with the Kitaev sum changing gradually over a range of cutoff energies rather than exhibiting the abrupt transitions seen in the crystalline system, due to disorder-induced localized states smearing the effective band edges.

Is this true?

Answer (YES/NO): YES